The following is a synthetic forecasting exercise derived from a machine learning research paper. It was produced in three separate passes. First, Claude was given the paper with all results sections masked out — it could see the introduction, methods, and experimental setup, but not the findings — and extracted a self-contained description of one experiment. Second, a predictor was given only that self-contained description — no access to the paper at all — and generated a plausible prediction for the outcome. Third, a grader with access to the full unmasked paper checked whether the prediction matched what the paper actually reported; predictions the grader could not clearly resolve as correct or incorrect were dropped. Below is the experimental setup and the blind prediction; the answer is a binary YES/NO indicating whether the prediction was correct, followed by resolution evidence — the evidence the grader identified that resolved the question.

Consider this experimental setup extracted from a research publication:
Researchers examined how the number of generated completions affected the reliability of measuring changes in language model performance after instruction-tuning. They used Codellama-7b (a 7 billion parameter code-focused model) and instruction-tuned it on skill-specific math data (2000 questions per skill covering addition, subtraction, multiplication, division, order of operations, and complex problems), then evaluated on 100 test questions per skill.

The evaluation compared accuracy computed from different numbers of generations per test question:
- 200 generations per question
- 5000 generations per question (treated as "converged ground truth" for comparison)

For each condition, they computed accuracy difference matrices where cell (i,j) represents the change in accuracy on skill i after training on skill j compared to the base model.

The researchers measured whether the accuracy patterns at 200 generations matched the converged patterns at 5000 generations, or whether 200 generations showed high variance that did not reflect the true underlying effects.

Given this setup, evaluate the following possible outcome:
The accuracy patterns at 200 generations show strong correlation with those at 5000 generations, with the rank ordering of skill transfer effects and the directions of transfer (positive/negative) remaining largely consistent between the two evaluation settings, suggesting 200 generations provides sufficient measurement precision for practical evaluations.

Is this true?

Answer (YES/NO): NO